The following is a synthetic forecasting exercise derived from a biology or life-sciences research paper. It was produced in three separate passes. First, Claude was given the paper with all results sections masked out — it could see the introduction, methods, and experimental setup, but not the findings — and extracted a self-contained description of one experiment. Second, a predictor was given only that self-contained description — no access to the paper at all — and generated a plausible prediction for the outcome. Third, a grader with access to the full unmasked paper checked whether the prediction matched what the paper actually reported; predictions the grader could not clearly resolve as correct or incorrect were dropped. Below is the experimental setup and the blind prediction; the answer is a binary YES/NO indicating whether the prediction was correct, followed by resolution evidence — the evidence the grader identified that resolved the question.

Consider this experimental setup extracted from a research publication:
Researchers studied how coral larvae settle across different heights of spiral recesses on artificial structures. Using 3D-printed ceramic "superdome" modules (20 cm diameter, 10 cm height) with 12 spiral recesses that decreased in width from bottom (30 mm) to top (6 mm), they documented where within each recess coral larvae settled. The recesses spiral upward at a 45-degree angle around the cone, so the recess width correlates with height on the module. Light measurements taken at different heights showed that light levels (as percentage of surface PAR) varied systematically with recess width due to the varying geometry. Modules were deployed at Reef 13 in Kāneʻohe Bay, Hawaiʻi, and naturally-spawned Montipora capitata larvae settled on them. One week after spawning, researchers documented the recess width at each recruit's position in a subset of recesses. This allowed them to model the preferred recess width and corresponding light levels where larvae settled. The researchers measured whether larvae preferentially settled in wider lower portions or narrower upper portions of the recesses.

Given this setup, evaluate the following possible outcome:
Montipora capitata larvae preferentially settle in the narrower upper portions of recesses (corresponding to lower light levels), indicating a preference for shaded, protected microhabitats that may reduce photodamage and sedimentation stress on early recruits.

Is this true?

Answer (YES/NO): NO